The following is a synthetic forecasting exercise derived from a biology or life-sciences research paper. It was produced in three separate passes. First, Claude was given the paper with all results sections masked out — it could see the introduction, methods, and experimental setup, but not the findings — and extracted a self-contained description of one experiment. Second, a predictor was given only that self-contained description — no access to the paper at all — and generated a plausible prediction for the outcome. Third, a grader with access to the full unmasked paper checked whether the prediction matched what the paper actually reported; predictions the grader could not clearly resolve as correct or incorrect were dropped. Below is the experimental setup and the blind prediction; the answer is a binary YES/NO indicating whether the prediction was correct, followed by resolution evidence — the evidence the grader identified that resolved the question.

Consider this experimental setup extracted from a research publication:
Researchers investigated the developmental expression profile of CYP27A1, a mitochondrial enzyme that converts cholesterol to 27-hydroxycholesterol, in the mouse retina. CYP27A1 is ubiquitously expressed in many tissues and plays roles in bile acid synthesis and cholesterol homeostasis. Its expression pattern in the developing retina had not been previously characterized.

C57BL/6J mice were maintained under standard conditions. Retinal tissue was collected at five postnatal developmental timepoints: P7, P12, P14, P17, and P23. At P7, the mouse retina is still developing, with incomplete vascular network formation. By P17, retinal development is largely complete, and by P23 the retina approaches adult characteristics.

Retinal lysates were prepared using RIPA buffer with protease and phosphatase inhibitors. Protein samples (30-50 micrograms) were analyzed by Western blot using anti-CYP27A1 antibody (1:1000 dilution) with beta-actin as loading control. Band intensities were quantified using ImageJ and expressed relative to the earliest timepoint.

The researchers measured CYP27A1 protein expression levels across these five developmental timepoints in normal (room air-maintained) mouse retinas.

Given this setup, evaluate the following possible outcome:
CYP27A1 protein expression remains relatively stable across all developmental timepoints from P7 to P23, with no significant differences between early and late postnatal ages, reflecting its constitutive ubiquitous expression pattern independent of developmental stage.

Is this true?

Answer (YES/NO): NO